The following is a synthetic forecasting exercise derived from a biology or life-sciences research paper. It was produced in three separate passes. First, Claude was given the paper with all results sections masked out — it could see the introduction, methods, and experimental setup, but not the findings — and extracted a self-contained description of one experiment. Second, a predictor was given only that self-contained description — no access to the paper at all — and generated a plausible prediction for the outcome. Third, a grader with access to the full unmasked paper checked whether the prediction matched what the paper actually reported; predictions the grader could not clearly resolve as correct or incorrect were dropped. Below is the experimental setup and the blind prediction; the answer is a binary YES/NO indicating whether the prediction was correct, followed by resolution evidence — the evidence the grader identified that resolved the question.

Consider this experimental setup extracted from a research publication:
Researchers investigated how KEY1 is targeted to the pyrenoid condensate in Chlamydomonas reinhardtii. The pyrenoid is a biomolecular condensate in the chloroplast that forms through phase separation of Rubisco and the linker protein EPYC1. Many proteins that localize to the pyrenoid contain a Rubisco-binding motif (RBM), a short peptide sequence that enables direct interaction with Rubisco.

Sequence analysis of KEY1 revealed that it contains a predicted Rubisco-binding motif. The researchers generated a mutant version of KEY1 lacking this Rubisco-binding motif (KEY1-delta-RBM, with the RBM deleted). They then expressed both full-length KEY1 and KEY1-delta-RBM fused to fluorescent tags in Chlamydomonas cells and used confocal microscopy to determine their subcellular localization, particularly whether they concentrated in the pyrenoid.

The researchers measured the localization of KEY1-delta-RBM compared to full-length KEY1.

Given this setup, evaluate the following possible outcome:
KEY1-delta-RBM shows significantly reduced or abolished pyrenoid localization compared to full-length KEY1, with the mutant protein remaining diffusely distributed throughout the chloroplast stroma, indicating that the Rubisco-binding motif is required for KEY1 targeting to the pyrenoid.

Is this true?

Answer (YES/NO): YES